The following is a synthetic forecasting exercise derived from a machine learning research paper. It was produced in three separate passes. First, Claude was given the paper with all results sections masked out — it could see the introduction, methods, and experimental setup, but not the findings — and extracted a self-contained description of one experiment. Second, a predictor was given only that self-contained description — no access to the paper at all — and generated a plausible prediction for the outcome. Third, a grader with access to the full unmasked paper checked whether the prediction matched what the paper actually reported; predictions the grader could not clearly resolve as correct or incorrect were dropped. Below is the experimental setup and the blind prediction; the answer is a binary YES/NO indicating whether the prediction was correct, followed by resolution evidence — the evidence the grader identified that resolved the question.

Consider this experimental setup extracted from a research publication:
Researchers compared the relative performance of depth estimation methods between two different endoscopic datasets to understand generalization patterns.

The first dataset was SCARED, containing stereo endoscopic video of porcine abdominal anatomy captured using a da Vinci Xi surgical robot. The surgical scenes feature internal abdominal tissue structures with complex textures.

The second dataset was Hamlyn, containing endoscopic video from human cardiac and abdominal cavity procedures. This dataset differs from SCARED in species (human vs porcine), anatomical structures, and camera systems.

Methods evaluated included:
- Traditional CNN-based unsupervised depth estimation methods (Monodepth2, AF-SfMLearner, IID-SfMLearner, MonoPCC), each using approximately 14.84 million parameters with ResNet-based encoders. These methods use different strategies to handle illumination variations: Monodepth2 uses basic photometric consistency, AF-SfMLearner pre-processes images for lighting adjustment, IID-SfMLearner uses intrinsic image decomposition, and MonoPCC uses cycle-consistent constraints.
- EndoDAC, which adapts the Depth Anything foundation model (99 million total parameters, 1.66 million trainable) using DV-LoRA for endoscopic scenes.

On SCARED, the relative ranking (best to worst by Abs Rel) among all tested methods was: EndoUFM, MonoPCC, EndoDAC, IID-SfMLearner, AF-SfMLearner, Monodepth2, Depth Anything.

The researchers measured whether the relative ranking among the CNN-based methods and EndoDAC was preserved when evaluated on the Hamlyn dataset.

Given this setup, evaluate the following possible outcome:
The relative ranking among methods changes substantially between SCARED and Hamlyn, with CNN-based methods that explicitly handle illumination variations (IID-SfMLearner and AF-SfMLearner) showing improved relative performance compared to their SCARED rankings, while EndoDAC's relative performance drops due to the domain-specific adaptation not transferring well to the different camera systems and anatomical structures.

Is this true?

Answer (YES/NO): YES